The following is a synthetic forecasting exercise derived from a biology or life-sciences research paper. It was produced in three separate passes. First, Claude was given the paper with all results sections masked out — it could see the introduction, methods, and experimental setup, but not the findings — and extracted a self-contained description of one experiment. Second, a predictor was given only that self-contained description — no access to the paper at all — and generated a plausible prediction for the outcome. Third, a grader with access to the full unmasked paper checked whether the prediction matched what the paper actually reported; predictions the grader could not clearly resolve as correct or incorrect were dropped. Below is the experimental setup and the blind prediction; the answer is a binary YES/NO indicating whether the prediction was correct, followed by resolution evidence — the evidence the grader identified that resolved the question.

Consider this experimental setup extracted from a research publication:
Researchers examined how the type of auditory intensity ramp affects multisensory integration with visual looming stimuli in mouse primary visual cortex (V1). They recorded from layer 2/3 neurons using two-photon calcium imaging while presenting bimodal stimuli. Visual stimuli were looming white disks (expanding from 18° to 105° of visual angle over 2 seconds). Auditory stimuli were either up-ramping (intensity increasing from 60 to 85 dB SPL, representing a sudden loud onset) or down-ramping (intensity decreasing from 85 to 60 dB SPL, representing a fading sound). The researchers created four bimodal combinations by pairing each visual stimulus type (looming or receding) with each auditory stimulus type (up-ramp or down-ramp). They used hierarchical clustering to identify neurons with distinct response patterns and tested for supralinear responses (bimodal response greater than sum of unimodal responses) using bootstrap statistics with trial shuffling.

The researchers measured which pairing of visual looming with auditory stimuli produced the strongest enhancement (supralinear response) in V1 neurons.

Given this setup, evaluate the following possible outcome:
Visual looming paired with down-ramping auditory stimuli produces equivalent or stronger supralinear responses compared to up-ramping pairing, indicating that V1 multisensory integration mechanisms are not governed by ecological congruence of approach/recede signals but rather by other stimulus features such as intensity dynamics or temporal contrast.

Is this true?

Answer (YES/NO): YES